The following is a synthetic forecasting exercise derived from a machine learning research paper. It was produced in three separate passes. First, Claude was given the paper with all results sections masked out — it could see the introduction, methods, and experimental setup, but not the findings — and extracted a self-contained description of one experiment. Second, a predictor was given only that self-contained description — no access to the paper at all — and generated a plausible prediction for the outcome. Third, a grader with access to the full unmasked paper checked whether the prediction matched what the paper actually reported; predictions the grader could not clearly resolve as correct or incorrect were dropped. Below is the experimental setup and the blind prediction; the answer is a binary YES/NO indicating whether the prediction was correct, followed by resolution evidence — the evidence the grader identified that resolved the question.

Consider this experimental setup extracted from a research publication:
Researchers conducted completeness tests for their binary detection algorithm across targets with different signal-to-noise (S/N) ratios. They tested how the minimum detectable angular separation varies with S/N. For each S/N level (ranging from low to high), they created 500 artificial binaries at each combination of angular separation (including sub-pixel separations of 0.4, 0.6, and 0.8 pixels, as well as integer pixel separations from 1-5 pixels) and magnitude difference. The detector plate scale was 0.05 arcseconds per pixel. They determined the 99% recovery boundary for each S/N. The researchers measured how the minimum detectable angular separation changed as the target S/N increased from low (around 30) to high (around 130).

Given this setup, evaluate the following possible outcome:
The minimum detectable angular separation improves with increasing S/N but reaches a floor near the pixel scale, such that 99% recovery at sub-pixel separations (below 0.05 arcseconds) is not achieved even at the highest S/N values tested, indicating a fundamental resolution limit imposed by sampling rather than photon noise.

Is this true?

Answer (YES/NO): NO